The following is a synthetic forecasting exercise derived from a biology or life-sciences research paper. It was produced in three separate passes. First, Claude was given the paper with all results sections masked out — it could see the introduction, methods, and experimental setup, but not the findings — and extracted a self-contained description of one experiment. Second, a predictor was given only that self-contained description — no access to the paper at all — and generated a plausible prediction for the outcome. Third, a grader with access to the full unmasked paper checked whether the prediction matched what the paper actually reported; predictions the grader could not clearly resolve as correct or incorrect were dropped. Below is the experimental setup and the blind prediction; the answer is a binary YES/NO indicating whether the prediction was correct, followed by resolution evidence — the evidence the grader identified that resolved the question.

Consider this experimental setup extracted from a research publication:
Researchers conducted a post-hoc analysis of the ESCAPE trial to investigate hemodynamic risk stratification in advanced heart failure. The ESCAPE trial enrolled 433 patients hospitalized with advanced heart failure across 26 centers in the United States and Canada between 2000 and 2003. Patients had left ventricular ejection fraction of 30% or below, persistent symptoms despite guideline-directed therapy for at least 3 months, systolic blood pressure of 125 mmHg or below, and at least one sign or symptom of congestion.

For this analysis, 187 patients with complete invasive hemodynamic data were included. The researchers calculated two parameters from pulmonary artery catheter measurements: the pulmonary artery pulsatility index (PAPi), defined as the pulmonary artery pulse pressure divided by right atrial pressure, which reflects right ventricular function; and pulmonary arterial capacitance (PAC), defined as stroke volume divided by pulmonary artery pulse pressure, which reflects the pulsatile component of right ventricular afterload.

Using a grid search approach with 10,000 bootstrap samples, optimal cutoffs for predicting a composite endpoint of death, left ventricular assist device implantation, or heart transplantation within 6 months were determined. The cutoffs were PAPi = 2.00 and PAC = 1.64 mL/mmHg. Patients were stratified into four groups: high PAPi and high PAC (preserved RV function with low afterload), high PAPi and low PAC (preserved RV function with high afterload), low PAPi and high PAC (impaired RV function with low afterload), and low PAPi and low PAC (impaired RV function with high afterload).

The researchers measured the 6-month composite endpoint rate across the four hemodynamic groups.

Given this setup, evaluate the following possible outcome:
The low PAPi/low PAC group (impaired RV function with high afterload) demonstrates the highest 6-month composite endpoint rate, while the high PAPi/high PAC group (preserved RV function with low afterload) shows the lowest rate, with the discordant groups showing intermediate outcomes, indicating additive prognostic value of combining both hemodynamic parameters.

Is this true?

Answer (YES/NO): YES